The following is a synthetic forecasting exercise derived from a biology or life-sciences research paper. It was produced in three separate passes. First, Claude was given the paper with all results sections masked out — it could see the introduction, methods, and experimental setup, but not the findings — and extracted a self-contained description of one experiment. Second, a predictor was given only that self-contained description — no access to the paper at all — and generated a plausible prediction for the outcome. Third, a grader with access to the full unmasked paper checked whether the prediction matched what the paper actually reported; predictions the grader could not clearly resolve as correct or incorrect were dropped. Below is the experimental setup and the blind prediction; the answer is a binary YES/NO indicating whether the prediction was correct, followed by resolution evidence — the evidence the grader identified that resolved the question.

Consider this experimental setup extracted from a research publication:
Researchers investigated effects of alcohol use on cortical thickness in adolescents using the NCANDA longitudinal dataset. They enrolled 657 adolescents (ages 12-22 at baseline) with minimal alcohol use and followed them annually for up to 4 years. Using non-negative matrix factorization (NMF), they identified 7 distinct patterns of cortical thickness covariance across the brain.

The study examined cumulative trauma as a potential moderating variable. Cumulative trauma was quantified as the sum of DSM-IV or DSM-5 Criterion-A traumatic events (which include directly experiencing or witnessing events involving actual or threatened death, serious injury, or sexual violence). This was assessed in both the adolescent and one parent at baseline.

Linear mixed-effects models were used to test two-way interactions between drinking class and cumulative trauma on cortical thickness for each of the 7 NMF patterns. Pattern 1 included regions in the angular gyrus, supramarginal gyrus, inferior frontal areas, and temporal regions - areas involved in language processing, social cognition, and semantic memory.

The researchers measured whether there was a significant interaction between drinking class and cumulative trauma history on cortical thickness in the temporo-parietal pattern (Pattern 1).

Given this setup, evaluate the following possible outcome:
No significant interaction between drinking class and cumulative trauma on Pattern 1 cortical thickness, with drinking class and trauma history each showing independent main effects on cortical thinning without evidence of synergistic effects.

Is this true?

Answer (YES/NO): NO